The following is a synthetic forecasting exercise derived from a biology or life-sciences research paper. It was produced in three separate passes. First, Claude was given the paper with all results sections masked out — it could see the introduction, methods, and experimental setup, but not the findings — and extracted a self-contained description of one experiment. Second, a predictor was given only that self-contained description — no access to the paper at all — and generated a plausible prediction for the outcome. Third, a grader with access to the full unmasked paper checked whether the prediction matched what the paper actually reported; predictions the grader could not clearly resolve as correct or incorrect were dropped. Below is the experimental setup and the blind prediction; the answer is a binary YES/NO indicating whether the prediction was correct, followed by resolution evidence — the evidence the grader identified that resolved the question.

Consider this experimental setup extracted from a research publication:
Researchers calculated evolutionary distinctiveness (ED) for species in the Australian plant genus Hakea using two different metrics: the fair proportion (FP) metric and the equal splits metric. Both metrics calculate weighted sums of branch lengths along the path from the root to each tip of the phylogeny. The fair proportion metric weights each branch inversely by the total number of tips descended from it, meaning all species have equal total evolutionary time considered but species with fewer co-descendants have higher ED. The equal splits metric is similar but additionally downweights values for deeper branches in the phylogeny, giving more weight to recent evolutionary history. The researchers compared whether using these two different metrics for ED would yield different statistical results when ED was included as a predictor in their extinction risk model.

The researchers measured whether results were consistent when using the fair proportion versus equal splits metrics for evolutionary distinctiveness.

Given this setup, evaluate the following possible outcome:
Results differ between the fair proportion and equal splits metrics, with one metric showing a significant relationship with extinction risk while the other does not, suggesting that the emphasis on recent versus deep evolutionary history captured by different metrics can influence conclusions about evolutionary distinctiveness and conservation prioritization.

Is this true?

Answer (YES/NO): NO